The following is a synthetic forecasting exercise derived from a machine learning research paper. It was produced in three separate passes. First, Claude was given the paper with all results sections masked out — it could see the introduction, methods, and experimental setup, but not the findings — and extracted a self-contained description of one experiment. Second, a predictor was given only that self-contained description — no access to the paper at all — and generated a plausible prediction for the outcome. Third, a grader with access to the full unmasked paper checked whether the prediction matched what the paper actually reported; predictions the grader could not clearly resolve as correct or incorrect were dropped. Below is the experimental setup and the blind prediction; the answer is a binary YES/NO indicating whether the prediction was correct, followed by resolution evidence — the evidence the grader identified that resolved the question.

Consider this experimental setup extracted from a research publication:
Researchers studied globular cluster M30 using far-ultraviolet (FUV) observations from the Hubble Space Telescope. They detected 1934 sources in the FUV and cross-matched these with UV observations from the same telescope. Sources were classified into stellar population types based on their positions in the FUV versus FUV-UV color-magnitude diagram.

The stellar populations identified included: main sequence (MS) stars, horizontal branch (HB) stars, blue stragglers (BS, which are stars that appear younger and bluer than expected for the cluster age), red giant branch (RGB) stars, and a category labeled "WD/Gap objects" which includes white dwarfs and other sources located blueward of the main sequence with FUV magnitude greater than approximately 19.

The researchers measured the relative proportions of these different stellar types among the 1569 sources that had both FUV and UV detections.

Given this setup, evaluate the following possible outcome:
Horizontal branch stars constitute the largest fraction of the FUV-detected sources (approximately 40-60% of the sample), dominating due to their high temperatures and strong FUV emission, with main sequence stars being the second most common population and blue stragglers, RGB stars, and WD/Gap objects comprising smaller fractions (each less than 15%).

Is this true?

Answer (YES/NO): NO